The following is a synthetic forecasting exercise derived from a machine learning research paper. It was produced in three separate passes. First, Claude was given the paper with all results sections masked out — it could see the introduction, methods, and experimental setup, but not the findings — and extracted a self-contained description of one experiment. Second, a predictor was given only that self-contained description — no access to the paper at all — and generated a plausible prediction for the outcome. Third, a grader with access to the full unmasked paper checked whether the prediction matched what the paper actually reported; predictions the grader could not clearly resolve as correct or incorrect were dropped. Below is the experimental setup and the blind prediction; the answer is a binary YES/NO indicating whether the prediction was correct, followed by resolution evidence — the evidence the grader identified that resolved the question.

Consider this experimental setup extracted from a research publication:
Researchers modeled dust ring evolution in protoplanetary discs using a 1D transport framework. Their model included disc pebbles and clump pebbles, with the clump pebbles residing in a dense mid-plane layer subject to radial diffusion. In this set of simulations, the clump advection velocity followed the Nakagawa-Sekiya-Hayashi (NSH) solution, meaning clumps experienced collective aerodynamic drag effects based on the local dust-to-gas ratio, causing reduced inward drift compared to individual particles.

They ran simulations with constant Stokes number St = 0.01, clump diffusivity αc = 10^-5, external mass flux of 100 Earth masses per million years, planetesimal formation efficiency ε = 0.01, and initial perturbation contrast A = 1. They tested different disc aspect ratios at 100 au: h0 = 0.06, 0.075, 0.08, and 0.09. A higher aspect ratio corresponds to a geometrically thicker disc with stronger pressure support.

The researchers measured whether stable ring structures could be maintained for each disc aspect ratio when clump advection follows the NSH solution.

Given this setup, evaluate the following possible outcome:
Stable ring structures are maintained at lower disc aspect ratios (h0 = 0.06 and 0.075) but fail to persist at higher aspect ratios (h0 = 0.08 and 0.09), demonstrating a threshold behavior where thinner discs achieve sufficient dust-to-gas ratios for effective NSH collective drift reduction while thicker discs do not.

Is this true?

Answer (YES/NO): NO